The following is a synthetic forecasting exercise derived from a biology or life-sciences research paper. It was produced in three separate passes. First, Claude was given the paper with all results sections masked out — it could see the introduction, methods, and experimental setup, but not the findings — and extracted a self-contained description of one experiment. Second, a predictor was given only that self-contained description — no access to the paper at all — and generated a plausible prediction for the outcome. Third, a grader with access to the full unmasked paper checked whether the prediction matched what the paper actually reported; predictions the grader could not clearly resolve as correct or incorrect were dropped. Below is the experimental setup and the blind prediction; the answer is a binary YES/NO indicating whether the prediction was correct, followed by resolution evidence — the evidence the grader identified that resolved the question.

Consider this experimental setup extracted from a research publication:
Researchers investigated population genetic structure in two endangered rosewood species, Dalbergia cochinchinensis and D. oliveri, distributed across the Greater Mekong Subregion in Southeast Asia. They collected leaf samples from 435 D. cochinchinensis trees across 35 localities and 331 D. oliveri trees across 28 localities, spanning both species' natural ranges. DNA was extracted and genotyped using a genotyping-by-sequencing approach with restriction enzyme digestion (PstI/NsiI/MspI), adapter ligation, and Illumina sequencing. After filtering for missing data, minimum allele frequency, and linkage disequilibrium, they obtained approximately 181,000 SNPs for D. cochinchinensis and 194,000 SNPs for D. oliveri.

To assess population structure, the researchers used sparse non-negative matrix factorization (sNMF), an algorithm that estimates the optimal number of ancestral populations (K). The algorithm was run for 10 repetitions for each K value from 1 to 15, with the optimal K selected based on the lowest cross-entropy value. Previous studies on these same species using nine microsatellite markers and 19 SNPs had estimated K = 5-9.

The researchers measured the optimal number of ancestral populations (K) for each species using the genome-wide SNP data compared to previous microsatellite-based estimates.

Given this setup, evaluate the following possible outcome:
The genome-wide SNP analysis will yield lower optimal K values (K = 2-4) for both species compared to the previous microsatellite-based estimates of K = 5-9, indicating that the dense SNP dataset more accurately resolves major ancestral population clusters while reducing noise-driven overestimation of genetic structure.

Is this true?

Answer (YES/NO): NO